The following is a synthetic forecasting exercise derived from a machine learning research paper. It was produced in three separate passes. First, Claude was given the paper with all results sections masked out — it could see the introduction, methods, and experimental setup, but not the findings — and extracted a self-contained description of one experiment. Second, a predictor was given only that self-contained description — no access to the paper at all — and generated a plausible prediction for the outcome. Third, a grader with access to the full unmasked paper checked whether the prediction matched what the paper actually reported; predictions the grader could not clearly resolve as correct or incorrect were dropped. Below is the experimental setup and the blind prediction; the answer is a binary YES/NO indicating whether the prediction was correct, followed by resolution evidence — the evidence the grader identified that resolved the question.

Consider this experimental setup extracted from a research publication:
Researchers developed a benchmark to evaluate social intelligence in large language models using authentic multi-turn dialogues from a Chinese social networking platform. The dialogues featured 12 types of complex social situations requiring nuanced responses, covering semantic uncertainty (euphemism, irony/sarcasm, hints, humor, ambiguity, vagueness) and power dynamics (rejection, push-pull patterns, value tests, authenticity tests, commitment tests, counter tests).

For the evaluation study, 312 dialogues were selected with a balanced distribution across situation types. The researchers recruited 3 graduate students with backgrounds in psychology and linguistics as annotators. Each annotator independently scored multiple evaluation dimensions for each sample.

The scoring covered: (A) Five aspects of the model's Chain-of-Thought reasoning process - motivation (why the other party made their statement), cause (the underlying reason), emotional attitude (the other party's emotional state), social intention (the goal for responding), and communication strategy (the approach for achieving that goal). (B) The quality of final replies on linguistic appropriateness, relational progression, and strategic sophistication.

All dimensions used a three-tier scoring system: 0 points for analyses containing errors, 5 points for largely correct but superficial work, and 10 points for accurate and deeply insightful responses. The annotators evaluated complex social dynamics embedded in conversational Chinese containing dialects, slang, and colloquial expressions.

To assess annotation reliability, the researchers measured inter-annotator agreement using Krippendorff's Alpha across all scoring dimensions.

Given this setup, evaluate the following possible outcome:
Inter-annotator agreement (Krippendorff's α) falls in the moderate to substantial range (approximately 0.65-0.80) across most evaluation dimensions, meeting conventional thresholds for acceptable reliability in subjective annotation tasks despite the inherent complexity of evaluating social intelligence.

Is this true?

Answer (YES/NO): YES